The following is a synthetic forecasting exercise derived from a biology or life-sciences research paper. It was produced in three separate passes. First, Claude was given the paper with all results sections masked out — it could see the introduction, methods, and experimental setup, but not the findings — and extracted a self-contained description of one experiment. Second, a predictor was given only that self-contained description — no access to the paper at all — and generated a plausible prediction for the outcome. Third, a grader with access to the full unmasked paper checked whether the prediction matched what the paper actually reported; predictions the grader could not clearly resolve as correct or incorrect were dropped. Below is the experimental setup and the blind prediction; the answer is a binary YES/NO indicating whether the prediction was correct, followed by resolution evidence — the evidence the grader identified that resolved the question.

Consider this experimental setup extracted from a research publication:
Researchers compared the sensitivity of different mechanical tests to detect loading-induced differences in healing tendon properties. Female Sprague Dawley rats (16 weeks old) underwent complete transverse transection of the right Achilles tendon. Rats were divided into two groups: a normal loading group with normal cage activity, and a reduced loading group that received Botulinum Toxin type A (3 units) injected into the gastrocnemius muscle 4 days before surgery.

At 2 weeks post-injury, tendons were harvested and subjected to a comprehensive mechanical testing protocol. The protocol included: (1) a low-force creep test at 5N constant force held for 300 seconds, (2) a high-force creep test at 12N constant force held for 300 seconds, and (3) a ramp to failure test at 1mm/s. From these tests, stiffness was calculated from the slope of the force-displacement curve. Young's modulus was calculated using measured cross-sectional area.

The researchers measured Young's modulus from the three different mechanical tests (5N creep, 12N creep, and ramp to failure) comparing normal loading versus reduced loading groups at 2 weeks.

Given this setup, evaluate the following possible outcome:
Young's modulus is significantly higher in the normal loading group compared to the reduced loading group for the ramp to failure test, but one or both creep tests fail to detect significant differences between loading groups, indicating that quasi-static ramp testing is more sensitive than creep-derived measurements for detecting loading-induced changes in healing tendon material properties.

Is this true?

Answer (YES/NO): NO